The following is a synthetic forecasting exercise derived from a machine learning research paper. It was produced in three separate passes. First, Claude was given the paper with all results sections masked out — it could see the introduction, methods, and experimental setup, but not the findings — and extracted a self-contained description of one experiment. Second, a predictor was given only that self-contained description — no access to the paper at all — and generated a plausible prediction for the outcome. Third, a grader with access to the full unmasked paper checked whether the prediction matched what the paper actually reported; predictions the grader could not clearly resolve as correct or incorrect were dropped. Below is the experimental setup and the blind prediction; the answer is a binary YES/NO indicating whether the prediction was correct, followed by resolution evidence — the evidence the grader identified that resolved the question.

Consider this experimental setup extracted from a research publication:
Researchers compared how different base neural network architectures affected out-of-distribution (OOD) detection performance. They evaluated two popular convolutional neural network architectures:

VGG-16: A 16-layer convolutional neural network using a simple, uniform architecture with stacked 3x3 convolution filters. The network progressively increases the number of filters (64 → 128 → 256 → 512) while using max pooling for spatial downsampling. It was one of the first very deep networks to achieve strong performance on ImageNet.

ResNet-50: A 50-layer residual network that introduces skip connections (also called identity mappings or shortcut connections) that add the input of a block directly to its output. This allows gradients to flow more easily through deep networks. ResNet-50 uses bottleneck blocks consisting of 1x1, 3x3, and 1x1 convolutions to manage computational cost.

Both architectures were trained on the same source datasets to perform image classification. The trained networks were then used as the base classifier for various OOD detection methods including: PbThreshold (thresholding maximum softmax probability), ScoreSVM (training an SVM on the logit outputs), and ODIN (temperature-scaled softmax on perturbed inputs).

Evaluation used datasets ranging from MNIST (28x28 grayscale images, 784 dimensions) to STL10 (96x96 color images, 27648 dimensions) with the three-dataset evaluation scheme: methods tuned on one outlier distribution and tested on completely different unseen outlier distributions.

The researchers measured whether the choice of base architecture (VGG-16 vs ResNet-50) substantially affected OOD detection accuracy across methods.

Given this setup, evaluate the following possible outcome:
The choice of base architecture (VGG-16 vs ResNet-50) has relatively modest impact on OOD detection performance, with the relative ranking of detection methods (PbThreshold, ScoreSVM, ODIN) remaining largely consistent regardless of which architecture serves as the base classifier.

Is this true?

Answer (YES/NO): NO